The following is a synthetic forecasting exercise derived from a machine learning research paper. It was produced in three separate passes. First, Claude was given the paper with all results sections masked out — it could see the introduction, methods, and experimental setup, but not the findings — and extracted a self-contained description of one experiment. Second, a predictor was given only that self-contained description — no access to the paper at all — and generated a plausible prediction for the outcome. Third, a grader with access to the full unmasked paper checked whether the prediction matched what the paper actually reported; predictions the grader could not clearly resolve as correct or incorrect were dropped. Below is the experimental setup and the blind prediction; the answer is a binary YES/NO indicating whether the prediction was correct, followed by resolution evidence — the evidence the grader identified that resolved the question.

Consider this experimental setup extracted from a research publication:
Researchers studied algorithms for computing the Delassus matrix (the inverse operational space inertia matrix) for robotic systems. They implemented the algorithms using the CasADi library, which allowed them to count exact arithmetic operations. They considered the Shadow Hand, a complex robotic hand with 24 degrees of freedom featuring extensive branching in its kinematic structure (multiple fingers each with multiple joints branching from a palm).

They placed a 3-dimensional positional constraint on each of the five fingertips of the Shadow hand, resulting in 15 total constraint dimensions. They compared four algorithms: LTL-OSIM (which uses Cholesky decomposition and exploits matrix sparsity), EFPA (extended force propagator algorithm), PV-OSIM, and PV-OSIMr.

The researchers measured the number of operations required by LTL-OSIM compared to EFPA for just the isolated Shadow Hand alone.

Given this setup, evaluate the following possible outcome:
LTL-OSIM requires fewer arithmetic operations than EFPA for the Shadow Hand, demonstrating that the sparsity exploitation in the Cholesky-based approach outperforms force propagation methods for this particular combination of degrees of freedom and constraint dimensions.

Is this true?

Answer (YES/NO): YES